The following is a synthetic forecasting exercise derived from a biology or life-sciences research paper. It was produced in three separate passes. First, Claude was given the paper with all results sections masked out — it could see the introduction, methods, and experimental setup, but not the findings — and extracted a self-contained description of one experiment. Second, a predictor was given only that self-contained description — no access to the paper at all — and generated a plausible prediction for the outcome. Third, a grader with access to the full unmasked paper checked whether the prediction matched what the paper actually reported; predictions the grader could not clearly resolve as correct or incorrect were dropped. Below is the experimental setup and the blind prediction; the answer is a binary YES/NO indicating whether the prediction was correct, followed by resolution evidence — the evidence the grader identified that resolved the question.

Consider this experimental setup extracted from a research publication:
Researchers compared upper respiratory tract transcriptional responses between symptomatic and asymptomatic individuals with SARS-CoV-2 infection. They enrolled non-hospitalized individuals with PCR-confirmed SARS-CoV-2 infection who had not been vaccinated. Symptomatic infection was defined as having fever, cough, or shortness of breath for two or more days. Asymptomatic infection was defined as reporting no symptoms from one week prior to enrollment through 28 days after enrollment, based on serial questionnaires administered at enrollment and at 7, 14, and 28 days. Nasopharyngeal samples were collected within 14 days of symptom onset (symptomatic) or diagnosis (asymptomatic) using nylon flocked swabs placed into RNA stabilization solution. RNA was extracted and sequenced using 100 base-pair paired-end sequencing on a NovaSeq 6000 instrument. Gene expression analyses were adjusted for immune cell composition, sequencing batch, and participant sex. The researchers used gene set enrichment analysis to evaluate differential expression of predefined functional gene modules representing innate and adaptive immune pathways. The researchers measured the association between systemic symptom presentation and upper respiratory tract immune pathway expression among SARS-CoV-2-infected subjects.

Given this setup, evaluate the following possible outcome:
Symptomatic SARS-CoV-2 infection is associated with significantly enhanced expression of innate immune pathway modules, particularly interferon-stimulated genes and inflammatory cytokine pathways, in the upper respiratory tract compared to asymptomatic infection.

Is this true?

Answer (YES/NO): NO